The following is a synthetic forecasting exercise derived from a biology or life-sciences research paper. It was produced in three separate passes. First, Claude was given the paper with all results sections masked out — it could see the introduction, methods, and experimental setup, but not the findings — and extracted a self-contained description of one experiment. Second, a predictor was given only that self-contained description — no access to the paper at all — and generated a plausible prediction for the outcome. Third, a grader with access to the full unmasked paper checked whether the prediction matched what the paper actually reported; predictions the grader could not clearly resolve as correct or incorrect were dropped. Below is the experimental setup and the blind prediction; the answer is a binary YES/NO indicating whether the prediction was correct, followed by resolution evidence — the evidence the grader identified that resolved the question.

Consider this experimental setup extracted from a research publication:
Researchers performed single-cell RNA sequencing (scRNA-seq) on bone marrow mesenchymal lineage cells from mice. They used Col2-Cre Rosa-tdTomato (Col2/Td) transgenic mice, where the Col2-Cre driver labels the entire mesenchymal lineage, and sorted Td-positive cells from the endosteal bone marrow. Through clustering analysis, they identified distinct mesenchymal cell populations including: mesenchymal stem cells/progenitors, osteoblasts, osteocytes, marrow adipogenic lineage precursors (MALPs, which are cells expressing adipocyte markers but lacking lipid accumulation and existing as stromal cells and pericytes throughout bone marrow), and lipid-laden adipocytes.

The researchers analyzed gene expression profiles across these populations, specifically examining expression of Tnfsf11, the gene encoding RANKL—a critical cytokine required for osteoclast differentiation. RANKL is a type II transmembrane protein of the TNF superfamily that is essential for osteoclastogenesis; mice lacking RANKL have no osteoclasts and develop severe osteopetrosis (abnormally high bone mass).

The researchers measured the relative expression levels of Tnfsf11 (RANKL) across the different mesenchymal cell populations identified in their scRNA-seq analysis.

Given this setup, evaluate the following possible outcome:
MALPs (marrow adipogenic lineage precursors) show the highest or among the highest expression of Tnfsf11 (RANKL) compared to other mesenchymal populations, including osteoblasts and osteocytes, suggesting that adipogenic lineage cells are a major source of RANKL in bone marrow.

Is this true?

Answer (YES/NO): YES